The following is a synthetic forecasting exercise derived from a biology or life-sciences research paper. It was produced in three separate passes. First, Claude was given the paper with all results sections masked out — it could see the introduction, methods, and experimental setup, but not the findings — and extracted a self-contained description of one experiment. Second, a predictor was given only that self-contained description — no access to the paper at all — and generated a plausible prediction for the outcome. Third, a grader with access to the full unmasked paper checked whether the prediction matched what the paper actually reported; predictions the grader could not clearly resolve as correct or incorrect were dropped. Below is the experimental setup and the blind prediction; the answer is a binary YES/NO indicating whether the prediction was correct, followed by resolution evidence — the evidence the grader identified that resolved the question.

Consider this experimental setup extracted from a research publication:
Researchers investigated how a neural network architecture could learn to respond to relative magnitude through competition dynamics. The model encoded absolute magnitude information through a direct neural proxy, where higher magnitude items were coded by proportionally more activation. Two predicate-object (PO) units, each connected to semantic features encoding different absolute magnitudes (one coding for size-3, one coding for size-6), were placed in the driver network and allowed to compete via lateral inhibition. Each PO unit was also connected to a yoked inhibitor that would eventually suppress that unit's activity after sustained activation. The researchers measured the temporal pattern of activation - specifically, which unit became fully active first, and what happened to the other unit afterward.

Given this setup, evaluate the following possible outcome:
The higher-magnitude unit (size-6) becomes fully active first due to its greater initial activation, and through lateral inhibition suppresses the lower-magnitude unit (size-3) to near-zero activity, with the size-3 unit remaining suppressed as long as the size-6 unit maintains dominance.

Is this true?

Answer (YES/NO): NO